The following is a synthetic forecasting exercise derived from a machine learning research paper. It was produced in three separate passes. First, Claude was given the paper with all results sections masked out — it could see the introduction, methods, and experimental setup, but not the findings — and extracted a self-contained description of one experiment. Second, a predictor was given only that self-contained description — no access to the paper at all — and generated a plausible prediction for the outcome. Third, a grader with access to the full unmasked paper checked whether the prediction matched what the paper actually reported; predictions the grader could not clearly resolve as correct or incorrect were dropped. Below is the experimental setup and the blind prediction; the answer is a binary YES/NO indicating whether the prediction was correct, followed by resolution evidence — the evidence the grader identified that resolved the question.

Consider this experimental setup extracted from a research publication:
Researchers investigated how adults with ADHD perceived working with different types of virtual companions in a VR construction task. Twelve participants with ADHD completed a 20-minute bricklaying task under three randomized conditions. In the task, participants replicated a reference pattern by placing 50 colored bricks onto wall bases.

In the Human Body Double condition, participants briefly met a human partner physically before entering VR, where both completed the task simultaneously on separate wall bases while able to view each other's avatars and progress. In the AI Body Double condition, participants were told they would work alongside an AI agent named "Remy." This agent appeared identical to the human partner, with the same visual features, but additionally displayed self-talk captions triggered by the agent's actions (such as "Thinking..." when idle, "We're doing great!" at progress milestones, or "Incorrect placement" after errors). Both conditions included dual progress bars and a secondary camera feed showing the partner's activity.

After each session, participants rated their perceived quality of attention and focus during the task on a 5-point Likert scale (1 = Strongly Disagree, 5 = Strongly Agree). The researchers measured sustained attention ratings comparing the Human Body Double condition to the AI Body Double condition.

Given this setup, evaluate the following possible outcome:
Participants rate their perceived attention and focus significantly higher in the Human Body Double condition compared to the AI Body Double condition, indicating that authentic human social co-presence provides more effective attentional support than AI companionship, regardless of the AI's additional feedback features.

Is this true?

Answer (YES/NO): NO